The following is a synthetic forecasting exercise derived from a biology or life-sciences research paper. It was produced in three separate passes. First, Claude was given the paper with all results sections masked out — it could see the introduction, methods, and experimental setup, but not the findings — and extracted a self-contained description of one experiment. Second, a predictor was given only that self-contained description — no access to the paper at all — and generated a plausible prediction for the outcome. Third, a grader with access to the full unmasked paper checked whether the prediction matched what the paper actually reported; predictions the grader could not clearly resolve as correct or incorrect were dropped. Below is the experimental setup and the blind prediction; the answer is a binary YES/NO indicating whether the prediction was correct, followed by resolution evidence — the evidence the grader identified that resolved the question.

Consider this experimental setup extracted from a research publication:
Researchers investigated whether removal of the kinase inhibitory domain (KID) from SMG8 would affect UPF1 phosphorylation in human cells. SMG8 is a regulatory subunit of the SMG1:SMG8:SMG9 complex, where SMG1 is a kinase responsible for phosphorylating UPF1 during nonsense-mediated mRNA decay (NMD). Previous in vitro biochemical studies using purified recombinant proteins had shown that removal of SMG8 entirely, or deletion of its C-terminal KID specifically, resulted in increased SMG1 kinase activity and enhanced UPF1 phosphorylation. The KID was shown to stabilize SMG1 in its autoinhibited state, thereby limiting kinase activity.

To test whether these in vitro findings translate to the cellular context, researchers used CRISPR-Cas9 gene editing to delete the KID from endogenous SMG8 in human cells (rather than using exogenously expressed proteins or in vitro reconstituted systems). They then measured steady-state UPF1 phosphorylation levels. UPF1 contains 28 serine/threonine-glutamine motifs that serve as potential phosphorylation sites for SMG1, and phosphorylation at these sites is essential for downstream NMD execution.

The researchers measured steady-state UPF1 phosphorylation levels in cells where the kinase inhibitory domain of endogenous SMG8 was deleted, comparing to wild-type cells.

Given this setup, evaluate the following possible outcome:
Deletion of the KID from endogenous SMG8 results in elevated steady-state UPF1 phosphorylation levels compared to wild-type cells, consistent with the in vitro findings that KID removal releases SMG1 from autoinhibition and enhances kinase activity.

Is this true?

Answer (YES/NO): NO